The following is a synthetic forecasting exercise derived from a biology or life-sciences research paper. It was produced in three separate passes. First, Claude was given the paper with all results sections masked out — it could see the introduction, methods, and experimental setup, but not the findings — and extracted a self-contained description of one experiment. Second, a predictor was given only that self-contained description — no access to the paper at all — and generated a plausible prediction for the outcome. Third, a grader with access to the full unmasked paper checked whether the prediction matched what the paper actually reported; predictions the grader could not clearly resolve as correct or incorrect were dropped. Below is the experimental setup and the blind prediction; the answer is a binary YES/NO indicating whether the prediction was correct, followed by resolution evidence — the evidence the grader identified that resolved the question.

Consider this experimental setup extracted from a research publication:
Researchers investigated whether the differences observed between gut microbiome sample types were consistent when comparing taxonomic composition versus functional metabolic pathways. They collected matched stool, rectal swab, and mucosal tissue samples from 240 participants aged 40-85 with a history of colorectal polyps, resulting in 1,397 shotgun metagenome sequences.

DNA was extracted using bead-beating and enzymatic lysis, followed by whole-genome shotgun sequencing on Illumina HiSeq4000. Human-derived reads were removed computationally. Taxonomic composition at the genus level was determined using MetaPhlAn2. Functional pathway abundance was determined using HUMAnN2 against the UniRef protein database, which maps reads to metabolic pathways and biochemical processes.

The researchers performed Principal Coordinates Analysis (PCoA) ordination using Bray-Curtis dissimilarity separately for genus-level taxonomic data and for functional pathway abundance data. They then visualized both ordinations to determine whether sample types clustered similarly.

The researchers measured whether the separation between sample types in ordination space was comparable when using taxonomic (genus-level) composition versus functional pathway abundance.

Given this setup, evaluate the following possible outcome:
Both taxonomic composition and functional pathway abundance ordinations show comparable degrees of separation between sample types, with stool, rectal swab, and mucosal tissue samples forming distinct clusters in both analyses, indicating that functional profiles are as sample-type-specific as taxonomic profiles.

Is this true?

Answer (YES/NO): NO